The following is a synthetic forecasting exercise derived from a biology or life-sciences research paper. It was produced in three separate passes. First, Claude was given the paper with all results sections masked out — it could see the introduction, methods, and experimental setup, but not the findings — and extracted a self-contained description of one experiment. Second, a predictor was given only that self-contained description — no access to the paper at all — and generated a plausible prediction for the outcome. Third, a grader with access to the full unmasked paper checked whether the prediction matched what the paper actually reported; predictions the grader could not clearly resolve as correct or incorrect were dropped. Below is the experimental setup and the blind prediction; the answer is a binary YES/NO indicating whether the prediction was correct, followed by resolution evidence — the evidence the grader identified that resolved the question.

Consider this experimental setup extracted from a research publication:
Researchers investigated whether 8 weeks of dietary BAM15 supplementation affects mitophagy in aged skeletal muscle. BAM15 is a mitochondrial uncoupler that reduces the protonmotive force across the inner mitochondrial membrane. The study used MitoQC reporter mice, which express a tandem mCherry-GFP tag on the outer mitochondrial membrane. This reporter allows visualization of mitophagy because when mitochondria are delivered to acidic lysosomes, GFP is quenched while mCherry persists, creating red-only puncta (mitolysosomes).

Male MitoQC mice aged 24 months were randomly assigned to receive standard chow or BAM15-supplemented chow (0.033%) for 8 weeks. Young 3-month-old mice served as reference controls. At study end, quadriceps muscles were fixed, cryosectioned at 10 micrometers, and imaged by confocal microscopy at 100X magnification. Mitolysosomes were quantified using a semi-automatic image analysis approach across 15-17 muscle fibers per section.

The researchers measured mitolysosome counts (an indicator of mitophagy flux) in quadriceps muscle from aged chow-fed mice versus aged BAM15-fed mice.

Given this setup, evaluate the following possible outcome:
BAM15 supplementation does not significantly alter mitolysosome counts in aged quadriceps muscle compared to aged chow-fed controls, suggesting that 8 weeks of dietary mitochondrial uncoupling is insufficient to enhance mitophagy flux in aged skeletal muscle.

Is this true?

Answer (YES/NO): YES